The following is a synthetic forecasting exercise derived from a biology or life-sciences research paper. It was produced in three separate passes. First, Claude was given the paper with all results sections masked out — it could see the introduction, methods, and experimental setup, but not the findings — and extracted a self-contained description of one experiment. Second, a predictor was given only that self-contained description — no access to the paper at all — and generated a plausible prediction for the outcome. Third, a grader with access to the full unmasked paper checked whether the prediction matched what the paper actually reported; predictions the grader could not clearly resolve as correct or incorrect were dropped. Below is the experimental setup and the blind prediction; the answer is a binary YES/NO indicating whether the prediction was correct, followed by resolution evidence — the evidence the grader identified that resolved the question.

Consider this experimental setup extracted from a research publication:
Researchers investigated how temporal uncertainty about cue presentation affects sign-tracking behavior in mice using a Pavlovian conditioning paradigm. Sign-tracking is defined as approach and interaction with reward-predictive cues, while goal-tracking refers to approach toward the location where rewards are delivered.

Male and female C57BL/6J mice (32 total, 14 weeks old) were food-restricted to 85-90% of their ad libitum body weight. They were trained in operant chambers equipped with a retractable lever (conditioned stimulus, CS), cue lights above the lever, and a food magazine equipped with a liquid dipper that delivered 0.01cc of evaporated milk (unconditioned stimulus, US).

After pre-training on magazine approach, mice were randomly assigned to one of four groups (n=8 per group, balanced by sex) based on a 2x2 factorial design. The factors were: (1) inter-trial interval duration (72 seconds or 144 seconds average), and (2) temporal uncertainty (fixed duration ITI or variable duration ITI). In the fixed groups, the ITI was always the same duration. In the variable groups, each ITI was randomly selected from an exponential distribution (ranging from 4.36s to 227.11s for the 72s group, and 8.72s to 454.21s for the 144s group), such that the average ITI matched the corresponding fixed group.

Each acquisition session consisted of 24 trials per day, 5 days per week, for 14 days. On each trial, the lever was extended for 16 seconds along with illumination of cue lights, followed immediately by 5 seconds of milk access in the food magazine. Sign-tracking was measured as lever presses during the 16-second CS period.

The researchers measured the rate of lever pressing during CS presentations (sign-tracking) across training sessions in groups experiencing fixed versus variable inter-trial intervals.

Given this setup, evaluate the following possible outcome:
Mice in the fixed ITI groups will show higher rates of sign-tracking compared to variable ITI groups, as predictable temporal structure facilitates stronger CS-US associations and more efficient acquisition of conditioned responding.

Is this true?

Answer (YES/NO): NO